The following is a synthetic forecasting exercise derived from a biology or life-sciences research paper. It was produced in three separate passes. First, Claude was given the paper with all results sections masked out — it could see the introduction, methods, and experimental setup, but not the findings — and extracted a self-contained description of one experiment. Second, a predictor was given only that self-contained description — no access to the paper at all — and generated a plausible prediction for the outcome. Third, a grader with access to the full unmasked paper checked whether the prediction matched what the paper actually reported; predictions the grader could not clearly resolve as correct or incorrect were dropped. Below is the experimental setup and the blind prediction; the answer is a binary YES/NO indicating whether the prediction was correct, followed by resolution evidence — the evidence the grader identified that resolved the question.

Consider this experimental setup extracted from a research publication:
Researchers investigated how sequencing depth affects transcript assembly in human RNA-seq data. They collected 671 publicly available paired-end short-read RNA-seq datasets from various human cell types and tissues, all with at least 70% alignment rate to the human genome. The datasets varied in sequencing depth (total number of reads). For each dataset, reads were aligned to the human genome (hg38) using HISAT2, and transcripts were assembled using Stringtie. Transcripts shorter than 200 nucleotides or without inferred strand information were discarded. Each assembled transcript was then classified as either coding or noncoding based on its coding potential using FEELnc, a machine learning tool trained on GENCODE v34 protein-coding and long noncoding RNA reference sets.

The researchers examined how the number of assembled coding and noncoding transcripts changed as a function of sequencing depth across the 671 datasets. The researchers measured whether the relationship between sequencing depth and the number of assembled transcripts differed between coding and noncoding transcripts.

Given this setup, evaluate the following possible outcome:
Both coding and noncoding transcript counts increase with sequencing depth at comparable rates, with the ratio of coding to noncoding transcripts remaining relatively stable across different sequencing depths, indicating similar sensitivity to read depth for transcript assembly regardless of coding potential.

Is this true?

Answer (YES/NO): NO